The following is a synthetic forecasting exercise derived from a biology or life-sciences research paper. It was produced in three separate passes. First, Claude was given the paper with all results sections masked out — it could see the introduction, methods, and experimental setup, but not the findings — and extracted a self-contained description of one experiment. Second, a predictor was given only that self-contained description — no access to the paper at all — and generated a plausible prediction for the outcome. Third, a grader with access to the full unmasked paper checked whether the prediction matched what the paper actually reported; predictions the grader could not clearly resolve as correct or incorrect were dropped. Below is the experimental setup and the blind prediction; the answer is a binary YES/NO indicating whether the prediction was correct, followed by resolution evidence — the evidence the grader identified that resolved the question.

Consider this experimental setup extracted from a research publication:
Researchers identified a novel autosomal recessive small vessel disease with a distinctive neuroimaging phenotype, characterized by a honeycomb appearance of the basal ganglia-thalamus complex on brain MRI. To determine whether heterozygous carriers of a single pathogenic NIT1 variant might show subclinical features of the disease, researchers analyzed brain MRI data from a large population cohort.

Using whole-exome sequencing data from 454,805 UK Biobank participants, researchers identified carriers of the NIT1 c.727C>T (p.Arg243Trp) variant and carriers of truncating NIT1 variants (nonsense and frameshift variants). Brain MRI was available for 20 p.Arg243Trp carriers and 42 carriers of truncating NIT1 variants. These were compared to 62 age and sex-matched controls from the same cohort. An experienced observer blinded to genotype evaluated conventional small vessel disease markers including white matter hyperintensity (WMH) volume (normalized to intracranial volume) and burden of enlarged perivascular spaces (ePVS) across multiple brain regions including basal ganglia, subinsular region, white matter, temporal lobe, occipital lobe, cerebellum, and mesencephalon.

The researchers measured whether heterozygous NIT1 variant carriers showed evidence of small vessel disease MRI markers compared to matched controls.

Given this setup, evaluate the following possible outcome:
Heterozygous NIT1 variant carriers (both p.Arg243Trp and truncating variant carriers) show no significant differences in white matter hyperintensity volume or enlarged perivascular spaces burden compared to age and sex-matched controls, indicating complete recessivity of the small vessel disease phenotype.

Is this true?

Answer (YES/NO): YES